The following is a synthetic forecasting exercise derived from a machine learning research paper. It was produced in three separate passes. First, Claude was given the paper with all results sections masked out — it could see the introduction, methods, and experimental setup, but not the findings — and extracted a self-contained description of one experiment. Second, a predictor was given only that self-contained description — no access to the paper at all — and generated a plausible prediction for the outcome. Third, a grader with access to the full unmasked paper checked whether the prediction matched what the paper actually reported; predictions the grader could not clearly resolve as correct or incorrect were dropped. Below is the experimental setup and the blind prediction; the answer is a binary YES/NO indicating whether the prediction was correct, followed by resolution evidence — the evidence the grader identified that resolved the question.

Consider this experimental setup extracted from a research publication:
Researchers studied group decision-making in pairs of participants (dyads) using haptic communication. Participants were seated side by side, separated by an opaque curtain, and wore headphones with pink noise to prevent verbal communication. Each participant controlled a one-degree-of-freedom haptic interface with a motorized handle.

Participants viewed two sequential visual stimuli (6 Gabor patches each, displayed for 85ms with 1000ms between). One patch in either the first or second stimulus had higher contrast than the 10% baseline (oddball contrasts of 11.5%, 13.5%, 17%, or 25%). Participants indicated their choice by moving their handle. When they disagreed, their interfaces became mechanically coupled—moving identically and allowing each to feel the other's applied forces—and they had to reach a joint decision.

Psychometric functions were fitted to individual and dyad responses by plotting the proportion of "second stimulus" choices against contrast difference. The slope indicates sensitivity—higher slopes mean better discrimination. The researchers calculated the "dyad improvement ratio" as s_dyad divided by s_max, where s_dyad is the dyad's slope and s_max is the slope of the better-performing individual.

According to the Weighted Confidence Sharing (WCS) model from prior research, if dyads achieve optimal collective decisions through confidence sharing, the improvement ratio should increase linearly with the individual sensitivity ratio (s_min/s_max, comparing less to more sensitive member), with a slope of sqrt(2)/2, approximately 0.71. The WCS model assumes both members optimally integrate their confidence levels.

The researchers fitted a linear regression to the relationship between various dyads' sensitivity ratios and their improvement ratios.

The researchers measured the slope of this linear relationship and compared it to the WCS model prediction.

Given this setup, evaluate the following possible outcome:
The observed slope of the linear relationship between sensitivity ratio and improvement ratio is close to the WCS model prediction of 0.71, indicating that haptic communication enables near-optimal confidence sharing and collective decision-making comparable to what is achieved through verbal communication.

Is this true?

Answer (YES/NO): YES